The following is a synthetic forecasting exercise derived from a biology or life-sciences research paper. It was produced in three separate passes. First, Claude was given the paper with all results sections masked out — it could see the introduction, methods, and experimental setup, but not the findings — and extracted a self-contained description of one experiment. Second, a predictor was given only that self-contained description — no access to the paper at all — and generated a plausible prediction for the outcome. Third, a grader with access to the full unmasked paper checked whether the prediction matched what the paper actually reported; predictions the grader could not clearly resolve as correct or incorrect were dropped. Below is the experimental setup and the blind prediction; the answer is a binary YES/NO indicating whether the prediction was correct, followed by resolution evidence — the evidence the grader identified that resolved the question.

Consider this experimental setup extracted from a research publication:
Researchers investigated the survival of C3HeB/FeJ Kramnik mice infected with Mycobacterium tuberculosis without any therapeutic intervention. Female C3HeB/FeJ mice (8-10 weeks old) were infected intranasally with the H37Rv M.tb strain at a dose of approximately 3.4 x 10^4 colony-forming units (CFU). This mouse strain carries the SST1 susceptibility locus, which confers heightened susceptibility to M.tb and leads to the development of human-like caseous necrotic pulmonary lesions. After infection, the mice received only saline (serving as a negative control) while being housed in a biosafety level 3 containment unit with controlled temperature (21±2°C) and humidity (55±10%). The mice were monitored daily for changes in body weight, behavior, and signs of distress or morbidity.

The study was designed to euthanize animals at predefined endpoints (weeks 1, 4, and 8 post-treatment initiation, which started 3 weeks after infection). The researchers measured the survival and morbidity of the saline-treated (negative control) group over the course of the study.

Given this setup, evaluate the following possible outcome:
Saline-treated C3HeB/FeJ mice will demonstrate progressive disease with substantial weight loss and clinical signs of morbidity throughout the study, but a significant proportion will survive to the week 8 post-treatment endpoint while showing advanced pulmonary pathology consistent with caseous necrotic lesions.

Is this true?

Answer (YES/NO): NO